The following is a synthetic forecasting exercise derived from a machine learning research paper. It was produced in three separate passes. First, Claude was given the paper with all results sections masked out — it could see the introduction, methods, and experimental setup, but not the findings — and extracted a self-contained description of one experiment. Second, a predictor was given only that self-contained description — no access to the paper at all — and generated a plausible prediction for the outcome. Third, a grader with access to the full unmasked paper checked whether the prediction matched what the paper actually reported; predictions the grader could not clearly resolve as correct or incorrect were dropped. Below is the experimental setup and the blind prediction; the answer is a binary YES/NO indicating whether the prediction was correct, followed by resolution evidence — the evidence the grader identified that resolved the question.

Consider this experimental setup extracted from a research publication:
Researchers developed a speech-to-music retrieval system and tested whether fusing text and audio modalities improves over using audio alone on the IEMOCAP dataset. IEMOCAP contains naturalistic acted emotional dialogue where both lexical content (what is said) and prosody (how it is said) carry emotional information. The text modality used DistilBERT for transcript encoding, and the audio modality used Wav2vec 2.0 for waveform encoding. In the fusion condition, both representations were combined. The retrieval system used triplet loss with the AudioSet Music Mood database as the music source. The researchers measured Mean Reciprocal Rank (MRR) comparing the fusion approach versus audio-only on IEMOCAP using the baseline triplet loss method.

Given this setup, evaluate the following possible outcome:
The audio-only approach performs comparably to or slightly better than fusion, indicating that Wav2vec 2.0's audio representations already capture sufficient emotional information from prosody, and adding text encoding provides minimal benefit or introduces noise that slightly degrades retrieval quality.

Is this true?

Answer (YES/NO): NO